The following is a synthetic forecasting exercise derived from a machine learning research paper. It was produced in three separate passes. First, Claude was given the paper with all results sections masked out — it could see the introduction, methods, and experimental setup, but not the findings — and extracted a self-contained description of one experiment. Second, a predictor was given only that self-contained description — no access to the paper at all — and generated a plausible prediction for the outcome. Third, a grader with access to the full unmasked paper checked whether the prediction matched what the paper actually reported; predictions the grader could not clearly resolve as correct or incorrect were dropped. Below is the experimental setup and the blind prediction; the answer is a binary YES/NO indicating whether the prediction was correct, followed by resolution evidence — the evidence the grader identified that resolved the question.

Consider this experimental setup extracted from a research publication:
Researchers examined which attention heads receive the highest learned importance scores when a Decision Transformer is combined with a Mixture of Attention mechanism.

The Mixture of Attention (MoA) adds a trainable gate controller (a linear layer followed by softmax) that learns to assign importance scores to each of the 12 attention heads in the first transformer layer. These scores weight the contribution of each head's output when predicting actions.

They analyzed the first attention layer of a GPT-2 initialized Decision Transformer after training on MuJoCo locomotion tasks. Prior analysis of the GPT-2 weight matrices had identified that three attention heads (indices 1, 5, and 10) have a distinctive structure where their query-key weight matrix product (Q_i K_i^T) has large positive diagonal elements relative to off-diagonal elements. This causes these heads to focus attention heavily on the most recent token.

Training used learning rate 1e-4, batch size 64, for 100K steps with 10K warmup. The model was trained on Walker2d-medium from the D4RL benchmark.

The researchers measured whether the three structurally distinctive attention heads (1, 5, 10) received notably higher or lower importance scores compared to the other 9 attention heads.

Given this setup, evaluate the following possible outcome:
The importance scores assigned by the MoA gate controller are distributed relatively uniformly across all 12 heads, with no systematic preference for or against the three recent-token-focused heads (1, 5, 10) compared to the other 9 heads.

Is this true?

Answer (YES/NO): NO